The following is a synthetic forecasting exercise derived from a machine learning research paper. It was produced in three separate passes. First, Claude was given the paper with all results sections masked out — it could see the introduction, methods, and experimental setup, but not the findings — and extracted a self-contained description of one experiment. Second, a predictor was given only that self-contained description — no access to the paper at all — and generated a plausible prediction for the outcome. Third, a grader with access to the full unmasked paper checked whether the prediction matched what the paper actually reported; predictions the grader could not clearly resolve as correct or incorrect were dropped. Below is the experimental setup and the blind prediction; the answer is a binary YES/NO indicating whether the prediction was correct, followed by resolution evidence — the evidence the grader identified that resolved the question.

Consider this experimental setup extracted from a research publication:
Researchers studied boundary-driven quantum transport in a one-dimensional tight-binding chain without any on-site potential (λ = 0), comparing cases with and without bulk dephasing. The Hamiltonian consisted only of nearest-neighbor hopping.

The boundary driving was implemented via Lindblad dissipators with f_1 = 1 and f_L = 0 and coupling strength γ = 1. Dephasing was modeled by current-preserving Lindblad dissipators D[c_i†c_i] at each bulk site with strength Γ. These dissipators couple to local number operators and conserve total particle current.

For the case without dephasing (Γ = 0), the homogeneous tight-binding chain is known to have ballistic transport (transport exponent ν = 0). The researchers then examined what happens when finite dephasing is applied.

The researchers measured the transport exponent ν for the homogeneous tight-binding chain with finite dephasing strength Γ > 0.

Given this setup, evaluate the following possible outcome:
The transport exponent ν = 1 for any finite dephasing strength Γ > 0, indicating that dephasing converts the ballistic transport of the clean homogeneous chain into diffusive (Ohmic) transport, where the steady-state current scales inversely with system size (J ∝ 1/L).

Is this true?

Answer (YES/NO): YES